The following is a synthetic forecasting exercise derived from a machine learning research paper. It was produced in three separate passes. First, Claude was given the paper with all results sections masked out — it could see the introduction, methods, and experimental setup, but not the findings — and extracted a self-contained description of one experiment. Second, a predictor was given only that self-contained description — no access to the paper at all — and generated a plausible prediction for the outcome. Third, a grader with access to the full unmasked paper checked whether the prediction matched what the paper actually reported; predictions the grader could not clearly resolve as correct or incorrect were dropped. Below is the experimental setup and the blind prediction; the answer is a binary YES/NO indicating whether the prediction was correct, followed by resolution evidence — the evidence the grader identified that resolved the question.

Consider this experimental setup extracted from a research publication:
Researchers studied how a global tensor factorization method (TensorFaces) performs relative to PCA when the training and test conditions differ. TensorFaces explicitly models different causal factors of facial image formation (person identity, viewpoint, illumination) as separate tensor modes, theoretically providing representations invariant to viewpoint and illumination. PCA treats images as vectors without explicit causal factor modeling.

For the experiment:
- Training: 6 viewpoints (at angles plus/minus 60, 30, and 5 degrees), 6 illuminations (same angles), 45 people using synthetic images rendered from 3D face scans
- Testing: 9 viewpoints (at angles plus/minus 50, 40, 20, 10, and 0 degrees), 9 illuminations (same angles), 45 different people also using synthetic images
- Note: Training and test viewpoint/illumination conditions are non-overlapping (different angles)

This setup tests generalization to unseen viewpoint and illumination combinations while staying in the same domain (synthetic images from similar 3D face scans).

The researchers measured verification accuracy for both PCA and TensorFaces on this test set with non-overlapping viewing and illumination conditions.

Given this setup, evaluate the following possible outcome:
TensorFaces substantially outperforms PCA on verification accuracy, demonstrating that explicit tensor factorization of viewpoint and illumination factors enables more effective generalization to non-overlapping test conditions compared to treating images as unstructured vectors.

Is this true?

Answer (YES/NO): YES